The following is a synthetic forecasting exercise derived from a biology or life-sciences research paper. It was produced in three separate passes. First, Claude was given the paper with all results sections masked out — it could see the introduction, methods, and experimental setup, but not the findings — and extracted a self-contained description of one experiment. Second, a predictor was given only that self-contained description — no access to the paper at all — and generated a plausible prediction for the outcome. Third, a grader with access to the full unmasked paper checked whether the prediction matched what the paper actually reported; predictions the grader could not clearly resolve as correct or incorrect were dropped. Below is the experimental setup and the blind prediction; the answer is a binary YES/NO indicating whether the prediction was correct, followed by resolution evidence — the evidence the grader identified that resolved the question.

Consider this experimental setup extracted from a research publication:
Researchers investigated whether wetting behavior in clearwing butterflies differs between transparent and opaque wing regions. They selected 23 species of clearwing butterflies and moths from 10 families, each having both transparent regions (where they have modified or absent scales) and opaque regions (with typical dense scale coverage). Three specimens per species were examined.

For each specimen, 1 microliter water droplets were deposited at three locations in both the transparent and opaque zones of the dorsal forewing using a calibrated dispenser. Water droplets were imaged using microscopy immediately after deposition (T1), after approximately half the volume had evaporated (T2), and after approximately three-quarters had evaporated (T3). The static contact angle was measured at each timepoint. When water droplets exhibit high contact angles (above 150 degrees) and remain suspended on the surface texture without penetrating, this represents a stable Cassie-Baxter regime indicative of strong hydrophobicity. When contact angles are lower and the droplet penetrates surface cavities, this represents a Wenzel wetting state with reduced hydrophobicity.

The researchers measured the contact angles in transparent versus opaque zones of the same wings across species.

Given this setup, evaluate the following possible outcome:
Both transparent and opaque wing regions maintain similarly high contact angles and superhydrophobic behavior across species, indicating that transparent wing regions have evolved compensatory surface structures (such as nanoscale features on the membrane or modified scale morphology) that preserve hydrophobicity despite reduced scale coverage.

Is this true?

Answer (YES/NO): NO